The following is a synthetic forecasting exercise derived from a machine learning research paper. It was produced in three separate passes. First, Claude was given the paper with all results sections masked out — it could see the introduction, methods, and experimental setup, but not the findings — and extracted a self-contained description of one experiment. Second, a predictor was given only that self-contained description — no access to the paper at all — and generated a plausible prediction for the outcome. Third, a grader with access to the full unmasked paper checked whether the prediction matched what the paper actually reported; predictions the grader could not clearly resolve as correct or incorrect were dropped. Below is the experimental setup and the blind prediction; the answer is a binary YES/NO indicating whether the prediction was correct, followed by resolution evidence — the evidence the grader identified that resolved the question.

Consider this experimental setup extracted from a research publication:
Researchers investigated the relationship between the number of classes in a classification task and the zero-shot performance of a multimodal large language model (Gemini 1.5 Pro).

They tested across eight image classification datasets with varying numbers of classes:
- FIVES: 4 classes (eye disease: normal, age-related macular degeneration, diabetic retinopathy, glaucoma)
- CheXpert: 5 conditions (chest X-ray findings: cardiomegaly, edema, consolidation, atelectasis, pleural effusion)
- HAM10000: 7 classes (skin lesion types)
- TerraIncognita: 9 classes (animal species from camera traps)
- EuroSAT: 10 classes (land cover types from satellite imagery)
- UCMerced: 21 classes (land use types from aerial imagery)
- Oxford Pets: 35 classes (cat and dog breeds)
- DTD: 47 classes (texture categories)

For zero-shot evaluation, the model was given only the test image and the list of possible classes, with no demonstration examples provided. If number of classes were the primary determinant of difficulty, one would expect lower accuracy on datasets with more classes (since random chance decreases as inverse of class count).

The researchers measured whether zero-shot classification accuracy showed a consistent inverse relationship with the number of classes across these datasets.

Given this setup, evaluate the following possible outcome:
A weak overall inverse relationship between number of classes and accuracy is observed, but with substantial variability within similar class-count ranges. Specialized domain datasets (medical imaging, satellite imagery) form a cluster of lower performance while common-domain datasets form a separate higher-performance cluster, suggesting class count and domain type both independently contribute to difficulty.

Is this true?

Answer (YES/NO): NO